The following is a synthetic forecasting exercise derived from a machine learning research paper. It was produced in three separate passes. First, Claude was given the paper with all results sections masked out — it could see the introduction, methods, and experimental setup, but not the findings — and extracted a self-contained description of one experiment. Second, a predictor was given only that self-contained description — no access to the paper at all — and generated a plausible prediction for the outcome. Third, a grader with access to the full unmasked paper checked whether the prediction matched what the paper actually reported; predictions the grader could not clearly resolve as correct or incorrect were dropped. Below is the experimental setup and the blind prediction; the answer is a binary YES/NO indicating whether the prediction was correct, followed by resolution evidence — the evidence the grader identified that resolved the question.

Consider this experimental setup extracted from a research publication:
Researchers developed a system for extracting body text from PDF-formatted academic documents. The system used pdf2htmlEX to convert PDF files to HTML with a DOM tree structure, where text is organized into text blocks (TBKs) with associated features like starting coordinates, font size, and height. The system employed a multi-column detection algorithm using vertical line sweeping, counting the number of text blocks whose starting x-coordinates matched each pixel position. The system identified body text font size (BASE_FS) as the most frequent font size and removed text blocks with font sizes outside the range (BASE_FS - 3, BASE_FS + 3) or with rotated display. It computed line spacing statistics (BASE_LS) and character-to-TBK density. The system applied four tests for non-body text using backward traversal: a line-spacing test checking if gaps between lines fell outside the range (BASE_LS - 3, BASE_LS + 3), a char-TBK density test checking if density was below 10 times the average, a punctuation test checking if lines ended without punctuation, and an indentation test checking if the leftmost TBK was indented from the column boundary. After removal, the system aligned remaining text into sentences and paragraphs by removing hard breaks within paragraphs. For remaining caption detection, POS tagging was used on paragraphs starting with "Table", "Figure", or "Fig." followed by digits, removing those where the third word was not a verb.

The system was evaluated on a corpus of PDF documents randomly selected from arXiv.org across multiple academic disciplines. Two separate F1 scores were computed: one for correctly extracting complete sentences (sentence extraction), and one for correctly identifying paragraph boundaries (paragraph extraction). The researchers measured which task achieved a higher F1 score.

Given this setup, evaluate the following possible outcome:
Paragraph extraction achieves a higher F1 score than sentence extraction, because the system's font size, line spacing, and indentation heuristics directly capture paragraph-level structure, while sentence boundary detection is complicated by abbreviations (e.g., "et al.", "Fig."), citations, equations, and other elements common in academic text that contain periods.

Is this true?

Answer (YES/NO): NO